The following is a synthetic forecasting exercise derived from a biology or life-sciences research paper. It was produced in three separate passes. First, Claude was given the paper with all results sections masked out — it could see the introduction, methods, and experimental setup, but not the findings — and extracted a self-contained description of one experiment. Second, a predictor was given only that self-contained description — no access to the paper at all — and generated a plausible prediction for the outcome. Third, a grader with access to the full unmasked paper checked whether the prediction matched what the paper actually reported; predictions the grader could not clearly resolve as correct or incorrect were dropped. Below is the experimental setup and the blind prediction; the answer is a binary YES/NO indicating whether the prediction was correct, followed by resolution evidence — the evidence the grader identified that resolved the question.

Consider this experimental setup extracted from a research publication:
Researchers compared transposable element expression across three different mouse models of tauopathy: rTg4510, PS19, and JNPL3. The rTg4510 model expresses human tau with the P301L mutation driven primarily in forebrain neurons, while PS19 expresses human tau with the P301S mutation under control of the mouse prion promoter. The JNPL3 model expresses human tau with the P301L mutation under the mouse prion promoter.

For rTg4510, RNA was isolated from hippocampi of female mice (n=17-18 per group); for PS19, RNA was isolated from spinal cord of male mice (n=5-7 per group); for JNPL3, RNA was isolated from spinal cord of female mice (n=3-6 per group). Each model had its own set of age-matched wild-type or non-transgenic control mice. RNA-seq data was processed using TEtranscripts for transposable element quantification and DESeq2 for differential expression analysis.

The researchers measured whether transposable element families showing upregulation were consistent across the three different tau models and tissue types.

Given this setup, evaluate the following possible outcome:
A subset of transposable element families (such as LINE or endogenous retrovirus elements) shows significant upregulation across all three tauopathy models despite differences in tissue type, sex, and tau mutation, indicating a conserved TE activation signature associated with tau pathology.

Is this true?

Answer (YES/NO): YES